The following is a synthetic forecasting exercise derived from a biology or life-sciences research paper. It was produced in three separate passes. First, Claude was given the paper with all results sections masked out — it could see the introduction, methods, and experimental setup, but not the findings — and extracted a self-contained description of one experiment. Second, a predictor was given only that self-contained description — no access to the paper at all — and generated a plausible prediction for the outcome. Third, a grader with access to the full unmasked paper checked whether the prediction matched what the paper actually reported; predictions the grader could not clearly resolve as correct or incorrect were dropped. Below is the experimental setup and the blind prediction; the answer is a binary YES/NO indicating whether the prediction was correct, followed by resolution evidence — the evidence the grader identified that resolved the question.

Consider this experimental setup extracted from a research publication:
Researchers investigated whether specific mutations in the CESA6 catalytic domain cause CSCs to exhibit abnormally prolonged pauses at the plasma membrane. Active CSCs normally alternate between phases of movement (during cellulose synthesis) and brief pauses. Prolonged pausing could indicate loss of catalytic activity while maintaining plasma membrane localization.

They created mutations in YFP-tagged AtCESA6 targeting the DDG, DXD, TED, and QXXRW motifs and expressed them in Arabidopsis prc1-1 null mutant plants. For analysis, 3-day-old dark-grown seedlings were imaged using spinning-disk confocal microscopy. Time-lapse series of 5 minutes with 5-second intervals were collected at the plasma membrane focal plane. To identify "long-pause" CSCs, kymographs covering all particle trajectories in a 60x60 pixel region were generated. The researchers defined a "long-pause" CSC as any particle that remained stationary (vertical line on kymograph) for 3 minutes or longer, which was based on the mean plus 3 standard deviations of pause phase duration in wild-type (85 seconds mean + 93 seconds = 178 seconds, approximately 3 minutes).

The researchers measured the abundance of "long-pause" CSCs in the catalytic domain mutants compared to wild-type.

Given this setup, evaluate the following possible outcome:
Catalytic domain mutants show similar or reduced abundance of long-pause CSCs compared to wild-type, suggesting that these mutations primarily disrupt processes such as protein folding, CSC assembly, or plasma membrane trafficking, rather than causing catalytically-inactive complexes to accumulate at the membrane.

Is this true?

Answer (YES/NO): NO